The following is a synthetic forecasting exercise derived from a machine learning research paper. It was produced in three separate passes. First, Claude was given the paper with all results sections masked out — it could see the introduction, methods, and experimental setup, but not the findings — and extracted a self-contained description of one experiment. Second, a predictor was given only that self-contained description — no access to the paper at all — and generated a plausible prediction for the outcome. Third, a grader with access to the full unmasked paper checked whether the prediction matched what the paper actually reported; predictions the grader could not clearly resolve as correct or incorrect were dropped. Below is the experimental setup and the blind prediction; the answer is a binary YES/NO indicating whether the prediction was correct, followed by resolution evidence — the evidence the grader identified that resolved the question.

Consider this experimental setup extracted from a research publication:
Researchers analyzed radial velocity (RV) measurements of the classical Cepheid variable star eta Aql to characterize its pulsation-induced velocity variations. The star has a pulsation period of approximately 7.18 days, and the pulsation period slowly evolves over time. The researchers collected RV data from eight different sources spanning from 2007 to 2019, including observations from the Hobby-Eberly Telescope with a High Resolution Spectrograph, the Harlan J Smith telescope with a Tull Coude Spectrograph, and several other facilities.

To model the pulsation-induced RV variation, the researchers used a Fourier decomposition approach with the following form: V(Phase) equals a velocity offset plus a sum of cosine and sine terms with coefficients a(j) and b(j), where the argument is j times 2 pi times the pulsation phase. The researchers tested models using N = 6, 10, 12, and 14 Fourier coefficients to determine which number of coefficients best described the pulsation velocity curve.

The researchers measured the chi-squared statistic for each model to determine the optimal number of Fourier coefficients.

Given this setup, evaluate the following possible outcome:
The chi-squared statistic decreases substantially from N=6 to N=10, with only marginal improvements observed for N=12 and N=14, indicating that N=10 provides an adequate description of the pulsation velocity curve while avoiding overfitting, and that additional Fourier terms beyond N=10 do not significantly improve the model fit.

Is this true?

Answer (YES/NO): NO